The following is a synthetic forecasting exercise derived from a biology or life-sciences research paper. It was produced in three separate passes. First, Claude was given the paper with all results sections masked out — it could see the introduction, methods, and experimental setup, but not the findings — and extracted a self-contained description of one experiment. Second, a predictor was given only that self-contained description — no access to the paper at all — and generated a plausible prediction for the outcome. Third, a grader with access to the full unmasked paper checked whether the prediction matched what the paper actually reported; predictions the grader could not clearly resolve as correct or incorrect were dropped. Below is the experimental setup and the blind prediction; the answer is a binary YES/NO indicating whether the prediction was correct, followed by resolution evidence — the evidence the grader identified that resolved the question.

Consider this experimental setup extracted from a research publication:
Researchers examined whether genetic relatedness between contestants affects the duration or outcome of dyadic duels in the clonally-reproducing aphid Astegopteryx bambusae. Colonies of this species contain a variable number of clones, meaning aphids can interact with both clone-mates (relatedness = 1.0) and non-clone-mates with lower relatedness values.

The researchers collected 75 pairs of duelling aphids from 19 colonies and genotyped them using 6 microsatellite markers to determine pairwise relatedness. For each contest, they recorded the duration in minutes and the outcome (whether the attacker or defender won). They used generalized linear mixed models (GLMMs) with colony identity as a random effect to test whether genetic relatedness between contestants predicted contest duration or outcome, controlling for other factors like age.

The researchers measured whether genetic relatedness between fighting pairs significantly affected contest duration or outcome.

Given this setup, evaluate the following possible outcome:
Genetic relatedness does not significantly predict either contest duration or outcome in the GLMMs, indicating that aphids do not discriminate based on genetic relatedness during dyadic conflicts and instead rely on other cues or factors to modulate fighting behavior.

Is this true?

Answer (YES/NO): YES